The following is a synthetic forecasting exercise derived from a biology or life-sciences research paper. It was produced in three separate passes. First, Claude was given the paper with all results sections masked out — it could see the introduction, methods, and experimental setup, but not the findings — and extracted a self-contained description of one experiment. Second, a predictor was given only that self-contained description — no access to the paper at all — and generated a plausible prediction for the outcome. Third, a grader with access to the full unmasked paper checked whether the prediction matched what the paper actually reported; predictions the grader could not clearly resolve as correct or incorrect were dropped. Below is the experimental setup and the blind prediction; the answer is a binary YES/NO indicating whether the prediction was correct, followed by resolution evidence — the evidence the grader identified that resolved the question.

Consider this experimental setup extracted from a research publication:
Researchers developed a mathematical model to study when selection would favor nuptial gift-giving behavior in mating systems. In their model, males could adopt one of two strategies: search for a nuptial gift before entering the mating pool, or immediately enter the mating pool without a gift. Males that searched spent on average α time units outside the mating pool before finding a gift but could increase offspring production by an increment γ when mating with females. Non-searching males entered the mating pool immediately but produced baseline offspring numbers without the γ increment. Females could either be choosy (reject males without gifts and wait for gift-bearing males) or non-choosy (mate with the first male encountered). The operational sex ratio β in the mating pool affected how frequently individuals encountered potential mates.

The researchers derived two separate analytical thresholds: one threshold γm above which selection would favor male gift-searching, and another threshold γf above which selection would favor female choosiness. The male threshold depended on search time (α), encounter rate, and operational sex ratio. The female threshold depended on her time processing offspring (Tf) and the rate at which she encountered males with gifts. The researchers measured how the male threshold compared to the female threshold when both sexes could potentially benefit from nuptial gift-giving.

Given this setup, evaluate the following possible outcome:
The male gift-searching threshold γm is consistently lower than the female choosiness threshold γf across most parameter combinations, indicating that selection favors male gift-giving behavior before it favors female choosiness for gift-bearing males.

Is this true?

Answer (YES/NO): NO